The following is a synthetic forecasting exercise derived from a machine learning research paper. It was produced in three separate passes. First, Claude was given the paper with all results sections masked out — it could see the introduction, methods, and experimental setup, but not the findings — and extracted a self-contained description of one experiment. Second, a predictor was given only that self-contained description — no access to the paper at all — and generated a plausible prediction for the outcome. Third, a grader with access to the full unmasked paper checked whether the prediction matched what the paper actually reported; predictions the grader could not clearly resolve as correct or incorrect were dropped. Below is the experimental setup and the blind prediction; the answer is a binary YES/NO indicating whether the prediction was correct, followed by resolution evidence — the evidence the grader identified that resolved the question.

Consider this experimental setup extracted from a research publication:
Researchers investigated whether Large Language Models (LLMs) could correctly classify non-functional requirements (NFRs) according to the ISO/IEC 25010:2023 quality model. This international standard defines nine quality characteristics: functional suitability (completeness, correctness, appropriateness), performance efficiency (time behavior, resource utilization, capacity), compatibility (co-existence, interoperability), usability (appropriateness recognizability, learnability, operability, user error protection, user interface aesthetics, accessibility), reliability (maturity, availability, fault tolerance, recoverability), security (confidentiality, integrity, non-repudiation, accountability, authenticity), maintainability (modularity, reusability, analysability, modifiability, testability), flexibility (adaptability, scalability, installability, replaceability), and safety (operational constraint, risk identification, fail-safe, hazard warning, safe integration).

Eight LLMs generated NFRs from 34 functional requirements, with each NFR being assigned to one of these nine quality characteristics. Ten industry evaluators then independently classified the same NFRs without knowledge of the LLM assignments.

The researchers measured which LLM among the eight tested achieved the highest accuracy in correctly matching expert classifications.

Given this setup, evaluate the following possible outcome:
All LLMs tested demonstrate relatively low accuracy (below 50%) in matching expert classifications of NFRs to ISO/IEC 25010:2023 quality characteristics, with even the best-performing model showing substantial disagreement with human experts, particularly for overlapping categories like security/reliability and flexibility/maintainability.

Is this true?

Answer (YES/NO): NO